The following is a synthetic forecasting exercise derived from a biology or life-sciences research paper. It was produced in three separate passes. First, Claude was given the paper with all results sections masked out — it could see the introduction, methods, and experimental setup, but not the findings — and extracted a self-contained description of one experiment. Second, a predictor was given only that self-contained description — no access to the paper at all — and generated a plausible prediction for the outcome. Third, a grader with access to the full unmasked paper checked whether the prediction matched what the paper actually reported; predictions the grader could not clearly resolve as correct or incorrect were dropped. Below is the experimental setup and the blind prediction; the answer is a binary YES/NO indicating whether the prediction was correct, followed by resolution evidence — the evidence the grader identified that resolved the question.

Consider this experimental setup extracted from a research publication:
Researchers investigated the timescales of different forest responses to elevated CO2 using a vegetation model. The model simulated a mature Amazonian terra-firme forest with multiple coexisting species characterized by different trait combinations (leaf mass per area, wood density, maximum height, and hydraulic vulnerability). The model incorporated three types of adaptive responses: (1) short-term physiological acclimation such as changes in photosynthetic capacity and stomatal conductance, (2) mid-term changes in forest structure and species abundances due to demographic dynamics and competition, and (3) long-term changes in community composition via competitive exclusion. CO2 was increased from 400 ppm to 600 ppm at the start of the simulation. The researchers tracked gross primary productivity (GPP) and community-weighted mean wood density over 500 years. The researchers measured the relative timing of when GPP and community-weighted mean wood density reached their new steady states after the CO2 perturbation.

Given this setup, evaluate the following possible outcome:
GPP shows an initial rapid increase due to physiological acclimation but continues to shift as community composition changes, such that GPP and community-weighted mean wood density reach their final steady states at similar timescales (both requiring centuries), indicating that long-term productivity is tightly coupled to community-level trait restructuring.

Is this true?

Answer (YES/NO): NO